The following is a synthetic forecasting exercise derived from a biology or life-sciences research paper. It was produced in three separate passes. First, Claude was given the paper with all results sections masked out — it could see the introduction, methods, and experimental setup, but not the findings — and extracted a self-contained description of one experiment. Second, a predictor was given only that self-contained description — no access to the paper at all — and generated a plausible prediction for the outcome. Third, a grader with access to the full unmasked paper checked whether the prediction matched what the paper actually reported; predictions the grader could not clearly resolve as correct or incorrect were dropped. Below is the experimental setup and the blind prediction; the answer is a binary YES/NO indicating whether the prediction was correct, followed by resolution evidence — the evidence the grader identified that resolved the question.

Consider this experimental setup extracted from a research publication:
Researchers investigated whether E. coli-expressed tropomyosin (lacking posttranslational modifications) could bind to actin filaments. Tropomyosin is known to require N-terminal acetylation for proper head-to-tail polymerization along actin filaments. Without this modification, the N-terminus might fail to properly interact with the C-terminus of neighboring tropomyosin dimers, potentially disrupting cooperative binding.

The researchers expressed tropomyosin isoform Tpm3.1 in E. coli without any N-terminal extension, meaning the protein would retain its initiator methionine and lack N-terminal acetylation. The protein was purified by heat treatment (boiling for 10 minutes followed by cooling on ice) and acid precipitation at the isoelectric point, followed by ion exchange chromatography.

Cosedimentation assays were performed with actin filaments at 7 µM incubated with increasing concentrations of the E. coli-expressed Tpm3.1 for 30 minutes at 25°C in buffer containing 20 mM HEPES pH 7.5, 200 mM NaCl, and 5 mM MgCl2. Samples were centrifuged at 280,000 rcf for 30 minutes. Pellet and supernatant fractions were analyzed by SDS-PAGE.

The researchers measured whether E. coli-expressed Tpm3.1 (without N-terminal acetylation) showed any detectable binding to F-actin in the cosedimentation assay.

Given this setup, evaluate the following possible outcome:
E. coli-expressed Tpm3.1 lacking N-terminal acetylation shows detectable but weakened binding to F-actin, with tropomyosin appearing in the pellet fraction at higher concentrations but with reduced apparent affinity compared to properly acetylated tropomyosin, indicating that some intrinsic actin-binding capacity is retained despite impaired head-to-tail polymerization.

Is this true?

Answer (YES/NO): YES